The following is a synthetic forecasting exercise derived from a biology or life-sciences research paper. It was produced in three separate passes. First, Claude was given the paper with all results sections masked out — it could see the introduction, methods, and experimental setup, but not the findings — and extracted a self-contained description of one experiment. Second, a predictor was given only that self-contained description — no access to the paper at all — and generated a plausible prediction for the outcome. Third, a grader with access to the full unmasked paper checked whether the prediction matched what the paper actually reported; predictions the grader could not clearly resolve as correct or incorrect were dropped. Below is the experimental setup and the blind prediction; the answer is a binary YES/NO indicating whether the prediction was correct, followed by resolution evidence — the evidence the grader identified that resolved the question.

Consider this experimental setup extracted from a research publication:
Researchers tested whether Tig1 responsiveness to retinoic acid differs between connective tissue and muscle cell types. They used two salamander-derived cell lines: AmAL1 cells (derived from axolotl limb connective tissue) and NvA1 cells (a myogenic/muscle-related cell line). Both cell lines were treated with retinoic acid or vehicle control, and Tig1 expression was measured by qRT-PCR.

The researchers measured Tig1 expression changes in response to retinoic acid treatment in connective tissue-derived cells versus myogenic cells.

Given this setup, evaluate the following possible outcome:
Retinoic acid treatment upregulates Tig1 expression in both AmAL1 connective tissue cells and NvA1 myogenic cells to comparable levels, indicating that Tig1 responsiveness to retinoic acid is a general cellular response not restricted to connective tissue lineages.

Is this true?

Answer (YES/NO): NO